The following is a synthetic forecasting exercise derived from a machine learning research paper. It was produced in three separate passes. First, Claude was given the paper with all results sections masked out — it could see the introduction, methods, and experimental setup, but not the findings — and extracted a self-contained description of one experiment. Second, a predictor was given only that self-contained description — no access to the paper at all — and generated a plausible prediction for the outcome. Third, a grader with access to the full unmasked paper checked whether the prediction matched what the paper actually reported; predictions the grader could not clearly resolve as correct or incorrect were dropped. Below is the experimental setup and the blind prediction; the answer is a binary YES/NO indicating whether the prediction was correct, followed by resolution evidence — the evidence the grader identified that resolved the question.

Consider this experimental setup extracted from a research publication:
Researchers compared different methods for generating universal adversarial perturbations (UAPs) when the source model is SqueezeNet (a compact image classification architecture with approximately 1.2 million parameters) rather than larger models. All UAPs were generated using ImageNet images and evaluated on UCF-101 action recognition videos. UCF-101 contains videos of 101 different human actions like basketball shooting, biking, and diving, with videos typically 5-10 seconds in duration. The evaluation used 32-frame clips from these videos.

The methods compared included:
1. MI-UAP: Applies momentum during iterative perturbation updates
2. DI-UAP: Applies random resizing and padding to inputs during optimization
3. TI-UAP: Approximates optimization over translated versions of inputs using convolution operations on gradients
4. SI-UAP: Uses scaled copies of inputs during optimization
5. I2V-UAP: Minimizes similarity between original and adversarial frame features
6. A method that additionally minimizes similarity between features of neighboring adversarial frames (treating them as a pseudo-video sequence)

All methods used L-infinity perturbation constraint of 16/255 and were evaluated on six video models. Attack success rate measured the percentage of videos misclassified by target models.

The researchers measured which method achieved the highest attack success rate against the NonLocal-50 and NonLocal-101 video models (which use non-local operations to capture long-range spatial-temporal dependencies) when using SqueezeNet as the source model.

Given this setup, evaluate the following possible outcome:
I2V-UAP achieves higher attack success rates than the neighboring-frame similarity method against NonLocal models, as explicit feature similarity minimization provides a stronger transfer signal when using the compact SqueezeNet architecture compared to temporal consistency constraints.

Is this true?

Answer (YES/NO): NO